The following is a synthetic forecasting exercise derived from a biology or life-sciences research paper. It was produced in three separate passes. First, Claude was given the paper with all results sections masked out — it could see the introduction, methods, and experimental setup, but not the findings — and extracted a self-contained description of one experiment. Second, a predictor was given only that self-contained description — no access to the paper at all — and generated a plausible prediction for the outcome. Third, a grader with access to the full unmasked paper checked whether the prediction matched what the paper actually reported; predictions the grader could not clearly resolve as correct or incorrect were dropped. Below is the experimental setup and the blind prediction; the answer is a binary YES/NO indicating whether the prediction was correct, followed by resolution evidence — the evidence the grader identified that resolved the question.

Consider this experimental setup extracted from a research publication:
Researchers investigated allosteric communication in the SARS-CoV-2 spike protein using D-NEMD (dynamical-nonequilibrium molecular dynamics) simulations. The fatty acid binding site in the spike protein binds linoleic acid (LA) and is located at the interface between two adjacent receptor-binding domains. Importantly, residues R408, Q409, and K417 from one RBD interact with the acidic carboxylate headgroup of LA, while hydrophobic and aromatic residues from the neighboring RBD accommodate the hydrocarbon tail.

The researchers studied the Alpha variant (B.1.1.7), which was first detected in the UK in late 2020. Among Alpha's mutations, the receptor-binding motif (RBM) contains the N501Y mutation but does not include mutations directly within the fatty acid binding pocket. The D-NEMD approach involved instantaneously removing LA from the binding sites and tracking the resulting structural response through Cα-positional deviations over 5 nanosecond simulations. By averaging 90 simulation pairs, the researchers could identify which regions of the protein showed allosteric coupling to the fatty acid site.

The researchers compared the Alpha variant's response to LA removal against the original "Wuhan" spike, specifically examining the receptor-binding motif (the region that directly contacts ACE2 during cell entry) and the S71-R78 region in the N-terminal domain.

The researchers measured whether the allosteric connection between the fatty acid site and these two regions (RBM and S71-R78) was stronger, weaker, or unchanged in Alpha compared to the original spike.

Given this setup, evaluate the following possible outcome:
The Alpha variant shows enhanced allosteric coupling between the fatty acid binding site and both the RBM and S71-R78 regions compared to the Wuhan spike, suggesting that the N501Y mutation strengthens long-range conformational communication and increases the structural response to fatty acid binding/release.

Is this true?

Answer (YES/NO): NO